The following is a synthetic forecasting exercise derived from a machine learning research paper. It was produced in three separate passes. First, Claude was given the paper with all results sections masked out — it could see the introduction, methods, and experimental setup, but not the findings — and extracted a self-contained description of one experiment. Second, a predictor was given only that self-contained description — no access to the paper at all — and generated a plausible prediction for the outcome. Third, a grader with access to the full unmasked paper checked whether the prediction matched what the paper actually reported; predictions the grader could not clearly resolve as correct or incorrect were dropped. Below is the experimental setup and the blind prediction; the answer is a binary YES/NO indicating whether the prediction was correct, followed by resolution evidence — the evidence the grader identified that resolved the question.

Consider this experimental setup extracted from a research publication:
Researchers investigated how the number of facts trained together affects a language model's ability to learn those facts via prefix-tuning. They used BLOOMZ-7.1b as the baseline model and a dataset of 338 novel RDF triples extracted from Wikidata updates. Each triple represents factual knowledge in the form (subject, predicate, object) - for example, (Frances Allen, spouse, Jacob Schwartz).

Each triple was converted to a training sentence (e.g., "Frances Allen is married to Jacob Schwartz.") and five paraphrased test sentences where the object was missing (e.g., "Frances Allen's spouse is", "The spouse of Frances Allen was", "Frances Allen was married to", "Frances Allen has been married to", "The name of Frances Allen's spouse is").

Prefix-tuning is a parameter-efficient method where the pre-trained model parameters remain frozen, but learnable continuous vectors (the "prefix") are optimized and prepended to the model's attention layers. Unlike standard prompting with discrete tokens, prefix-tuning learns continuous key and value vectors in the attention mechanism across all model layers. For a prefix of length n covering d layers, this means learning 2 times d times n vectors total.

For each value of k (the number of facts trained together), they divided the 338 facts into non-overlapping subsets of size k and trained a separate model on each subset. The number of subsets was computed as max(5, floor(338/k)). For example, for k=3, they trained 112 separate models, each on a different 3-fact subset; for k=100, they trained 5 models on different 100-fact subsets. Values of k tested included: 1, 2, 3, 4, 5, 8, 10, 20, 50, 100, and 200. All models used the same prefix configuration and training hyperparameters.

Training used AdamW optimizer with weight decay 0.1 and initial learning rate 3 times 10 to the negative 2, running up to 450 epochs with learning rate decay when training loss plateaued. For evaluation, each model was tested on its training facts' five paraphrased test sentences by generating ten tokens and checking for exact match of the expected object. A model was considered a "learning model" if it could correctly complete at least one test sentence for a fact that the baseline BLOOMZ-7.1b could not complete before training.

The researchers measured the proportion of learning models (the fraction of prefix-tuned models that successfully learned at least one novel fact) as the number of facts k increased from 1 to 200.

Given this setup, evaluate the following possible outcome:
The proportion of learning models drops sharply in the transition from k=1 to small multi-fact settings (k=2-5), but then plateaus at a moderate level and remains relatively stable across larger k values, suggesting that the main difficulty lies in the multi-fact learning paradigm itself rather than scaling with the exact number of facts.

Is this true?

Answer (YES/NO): NO